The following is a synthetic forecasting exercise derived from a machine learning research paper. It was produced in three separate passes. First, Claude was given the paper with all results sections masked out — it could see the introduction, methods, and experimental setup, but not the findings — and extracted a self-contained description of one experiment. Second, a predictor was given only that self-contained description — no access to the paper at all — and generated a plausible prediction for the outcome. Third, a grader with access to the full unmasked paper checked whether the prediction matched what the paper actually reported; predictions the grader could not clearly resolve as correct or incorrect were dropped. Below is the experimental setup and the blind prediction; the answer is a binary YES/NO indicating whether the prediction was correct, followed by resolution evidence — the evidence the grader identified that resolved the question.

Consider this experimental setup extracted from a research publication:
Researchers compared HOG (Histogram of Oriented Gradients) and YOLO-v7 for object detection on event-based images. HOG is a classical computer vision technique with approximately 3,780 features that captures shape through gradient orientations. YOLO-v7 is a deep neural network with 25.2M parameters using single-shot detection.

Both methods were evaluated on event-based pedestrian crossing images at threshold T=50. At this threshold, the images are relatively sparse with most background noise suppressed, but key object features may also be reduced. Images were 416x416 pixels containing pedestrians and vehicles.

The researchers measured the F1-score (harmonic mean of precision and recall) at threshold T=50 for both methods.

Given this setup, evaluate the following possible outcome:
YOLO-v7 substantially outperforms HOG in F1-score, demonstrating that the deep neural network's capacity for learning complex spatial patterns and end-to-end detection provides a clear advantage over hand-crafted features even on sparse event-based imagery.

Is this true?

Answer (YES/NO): YES